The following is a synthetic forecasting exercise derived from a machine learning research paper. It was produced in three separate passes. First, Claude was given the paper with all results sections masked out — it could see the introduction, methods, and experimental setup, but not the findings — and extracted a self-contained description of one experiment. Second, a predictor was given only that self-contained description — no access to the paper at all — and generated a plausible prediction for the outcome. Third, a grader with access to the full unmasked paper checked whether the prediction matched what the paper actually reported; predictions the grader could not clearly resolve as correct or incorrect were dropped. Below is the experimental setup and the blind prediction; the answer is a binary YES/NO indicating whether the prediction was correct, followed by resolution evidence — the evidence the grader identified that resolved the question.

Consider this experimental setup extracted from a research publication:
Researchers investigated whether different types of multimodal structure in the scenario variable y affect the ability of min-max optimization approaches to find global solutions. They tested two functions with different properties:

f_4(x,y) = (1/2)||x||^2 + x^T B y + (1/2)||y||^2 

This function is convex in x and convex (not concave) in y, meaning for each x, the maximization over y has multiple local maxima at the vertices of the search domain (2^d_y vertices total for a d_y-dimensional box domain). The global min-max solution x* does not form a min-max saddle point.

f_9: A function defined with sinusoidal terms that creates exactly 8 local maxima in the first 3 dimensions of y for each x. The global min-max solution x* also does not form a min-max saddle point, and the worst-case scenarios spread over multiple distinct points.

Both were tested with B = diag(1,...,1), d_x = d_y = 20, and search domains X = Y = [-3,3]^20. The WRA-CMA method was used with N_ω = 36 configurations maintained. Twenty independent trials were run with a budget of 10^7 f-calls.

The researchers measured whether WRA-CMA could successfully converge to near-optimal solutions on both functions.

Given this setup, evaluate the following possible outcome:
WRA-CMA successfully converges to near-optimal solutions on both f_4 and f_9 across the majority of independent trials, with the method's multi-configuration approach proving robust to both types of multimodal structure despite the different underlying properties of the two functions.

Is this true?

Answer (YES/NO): NO